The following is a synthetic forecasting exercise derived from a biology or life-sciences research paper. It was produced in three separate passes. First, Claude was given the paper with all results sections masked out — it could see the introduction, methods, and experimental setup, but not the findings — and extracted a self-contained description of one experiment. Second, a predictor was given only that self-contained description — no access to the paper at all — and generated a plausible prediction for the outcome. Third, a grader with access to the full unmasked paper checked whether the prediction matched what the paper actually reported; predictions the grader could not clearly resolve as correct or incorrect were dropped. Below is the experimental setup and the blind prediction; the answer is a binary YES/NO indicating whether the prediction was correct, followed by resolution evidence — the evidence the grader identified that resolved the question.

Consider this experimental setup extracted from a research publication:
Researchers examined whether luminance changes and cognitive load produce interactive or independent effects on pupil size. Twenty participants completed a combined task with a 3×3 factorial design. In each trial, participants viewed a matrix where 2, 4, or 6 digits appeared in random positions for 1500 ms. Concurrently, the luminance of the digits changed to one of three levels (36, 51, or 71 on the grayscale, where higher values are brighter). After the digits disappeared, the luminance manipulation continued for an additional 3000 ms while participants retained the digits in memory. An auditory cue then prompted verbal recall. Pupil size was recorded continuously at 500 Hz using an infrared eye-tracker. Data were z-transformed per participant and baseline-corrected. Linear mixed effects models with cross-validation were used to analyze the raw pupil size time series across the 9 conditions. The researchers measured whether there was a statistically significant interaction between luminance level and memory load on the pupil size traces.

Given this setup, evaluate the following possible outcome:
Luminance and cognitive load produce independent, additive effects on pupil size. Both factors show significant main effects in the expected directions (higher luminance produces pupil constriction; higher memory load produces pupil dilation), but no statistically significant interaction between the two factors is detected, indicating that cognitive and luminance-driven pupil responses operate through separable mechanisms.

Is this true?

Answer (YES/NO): YES